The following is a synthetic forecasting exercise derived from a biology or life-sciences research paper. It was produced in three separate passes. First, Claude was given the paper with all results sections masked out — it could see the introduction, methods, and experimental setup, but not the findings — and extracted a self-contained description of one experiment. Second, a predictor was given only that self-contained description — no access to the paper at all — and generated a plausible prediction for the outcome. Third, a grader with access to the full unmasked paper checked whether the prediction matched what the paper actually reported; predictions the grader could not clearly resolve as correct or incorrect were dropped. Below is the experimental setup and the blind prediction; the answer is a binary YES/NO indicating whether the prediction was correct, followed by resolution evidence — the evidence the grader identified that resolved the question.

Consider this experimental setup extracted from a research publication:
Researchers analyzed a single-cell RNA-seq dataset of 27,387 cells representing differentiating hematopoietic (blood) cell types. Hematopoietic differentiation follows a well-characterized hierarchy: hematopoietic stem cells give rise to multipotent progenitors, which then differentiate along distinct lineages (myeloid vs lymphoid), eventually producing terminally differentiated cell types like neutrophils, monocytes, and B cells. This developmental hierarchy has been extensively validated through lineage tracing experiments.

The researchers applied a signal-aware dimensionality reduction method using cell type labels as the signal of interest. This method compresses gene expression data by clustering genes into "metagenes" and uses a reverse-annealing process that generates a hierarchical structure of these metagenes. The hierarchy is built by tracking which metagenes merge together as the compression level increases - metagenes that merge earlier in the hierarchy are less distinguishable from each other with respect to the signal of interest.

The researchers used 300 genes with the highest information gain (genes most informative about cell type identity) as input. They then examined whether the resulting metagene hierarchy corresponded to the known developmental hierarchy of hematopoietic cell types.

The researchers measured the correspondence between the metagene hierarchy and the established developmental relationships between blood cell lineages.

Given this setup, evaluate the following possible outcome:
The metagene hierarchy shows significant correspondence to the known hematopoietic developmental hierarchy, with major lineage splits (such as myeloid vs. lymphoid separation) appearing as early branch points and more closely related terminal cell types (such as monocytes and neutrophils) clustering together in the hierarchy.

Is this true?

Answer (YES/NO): YES